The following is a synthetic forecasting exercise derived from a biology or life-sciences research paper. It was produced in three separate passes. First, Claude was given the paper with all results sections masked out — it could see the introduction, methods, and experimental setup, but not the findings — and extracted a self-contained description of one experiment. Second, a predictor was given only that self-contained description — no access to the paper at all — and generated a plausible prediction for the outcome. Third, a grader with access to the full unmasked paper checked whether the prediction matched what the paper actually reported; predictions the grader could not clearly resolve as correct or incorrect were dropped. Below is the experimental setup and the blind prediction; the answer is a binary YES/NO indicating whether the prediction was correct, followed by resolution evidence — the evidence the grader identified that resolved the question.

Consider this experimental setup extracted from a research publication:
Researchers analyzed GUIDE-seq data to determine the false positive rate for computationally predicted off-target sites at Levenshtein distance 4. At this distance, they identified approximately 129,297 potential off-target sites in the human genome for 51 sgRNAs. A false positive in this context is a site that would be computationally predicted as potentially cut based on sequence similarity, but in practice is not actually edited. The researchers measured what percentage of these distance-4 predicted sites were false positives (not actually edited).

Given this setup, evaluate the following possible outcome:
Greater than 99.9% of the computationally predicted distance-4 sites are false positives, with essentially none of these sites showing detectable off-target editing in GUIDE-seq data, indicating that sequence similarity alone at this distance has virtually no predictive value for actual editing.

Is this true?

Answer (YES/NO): NO